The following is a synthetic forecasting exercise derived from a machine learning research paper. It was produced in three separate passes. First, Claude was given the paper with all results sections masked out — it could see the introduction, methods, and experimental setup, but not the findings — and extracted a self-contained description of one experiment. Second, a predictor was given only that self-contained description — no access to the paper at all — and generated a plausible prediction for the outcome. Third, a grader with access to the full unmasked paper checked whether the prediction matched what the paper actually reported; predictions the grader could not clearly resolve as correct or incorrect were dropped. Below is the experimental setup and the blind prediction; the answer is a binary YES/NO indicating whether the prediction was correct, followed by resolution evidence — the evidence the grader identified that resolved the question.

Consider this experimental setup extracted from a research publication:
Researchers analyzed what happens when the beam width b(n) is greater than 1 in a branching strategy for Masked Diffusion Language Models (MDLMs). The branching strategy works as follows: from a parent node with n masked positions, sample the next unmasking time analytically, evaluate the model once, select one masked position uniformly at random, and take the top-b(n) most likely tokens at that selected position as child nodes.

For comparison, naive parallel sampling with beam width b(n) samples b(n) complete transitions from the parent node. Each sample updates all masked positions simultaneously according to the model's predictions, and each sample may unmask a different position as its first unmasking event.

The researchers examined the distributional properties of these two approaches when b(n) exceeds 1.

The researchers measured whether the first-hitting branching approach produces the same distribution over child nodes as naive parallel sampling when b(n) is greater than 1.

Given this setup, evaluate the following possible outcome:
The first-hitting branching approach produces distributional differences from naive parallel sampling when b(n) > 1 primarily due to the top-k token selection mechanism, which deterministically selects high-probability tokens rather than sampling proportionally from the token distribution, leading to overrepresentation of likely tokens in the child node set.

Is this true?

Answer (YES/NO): NO